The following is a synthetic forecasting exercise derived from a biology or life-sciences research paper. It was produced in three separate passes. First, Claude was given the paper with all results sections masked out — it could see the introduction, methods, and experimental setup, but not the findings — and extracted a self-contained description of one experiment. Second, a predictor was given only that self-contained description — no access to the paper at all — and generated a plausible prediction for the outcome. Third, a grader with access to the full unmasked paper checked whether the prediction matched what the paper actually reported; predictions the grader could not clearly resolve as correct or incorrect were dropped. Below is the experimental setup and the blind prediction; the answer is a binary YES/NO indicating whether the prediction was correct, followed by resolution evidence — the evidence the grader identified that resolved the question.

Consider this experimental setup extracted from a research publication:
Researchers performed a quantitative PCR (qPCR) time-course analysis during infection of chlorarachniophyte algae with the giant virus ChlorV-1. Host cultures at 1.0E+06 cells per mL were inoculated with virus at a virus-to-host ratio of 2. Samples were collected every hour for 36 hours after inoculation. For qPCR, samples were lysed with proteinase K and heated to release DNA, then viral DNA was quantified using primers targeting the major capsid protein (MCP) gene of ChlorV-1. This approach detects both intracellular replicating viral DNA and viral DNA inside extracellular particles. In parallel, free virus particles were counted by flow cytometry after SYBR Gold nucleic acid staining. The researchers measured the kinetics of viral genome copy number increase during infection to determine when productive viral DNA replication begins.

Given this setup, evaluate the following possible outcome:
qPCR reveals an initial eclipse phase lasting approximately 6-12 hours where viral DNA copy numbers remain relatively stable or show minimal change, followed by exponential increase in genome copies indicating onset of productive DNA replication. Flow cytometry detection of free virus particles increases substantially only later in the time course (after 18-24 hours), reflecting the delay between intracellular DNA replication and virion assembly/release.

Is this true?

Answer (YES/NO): NO